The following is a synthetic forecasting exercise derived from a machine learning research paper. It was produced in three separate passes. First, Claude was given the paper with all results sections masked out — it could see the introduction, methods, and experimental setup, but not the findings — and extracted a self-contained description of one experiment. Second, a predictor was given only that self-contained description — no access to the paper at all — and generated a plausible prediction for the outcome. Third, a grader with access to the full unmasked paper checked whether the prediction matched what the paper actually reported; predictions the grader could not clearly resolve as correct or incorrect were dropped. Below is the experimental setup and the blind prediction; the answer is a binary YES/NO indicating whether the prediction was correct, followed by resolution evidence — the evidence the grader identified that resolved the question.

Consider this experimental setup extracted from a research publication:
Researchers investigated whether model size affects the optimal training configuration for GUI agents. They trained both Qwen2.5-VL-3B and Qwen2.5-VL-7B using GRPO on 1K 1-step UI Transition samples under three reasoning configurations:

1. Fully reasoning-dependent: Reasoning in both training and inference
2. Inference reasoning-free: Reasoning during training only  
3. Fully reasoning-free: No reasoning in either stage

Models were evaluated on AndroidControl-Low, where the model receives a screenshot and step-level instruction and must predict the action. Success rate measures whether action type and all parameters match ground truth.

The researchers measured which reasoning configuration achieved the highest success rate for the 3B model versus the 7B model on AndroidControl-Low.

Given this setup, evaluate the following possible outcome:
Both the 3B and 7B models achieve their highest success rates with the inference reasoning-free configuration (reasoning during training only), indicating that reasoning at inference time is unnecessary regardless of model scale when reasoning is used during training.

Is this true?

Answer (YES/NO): NO